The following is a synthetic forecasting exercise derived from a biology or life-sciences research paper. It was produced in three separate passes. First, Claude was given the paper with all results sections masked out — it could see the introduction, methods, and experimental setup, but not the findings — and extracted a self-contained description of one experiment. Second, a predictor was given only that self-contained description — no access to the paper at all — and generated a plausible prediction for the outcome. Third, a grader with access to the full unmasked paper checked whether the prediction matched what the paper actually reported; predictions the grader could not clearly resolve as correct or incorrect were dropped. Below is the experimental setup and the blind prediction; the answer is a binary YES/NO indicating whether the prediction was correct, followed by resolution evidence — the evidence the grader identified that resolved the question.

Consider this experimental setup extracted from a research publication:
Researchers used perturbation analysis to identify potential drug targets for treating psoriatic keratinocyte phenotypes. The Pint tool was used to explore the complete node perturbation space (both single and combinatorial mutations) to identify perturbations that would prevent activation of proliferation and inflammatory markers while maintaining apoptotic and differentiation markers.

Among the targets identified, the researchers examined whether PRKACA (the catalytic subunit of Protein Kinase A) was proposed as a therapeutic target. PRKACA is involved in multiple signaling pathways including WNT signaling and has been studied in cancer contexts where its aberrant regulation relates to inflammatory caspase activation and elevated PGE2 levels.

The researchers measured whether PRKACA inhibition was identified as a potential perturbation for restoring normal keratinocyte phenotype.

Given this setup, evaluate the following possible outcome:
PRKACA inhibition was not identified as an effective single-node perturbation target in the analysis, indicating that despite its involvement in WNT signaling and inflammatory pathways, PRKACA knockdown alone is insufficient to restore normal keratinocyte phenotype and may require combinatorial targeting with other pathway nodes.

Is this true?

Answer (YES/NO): NO